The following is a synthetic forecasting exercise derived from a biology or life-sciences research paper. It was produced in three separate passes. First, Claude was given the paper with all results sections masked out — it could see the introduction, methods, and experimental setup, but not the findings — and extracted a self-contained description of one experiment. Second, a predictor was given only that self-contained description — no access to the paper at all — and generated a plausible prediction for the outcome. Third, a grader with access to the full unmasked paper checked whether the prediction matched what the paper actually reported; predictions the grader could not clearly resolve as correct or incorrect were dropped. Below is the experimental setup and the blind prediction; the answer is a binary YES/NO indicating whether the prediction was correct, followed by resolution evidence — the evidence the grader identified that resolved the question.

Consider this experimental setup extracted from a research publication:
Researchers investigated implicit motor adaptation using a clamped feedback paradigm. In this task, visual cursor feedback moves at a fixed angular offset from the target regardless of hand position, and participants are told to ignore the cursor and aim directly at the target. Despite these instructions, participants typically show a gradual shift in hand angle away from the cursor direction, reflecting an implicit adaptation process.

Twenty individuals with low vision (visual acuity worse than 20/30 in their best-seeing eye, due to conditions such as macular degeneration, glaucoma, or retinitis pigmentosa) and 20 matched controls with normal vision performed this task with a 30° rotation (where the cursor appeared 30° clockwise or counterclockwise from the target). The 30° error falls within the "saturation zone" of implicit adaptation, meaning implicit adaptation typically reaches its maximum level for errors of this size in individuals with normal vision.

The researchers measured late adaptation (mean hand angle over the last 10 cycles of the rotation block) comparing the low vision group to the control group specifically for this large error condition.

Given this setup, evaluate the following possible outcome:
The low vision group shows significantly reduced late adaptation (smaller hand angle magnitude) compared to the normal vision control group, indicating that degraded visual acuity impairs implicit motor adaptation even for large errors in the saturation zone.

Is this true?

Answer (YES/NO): NO